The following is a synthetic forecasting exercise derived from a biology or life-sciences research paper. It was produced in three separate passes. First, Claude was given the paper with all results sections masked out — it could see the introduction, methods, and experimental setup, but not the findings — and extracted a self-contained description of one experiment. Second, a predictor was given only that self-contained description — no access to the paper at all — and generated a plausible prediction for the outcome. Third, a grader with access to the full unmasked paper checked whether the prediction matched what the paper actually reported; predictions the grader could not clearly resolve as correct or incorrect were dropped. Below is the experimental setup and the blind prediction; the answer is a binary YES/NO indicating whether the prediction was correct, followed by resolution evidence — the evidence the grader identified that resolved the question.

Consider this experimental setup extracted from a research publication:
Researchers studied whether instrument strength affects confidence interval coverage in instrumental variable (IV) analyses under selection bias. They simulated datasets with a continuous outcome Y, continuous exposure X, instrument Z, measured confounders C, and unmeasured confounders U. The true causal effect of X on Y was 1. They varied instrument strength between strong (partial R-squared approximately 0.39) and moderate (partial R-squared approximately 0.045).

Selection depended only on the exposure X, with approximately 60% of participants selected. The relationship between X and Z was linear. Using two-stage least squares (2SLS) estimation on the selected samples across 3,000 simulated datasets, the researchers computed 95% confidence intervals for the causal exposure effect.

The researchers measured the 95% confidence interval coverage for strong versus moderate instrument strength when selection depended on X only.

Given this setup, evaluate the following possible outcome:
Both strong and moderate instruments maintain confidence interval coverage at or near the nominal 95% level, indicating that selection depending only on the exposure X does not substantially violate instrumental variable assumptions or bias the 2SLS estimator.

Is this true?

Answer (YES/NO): NO